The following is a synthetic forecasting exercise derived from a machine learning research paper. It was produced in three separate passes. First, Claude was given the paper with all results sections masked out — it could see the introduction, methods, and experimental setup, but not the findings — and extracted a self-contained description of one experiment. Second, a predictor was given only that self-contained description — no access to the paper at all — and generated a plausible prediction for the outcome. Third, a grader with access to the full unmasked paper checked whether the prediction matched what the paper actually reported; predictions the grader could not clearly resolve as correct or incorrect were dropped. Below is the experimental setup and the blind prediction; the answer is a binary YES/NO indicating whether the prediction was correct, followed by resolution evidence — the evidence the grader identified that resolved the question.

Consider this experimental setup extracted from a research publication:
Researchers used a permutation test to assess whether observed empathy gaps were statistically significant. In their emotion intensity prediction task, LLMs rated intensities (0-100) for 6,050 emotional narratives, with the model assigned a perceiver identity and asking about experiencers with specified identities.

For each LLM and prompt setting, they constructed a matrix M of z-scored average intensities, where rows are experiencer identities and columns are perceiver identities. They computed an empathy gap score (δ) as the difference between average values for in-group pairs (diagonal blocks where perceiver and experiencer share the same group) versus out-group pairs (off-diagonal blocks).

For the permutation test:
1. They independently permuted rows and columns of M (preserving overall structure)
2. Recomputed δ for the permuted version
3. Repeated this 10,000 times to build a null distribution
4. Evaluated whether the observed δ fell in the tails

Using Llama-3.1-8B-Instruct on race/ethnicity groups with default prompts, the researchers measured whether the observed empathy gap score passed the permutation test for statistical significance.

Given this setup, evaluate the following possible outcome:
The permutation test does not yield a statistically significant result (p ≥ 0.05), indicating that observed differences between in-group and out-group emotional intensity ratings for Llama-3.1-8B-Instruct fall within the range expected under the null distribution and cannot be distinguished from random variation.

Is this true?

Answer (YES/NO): NO